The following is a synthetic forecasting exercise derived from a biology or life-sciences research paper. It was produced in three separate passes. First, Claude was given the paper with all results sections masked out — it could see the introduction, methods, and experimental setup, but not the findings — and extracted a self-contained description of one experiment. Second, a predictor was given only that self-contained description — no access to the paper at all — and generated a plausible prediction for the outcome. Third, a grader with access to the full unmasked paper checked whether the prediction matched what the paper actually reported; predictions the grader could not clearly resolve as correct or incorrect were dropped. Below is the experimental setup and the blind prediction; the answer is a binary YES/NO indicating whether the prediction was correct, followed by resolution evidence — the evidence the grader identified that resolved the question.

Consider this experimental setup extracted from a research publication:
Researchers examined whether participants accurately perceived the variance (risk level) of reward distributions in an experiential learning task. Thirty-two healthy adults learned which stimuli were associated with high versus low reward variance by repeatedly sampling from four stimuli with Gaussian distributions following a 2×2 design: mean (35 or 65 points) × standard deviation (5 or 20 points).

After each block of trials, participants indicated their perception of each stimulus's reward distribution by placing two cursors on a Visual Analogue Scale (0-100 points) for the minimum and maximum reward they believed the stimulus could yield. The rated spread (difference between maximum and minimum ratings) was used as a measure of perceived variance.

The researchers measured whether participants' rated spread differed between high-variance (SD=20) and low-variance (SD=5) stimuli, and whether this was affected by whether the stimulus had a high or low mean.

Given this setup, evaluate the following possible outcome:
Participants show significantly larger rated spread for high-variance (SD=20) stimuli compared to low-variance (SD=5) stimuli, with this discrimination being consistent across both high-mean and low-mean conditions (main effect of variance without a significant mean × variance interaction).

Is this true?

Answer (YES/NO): NO